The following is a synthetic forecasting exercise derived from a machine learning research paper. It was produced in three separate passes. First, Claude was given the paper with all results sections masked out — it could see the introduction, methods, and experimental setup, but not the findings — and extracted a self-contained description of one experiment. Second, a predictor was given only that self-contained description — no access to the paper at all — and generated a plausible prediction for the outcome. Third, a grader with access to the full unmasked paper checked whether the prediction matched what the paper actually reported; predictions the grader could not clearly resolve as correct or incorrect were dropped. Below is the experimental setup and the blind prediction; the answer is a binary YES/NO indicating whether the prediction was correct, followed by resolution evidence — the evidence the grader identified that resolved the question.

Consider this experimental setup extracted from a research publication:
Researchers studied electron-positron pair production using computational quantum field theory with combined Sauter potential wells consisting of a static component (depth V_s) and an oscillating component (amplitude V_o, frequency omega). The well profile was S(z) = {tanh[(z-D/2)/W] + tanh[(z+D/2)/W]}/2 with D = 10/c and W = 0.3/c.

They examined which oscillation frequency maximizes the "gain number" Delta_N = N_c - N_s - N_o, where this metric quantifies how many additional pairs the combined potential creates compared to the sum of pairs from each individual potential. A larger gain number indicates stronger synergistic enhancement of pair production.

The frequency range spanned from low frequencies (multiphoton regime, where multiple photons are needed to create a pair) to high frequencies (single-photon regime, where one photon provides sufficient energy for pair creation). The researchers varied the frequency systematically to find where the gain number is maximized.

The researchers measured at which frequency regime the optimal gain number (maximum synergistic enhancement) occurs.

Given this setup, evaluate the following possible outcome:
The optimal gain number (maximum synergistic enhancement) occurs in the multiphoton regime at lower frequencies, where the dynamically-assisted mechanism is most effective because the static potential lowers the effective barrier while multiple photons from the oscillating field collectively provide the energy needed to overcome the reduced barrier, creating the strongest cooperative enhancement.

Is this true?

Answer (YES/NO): NO